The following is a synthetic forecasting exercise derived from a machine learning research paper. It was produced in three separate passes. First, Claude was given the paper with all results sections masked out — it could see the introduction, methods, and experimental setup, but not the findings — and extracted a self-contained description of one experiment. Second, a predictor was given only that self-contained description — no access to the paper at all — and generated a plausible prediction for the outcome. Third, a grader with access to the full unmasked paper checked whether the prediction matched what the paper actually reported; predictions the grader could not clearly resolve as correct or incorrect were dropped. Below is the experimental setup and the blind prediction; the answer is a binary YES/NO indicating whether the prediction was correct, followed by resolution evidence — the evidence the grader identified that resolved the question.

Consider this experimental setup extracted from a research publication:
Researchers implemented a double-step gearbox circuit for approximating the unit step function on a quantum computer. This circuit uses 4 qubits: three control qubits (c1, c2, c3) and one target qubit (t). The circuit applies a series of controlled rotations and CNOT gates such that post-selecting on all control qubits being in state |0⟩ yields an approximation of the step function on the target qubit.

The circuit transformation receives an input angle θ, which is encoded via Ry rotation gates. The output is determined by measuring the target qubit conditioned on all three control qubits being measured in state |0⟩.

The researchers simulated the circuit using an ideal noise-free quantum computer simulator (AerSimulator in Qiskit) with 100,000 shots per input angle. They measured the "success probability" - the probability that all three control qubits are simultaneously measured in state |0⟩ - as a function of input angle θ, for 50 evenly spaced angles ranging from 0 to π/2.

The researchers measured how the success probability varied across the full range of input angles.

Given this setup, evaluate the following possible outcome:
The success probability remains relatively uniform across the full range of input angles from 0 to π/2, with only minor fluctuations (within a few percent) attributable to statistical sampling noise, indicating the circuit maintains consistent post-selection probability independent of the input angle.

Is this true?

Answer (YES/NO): NO